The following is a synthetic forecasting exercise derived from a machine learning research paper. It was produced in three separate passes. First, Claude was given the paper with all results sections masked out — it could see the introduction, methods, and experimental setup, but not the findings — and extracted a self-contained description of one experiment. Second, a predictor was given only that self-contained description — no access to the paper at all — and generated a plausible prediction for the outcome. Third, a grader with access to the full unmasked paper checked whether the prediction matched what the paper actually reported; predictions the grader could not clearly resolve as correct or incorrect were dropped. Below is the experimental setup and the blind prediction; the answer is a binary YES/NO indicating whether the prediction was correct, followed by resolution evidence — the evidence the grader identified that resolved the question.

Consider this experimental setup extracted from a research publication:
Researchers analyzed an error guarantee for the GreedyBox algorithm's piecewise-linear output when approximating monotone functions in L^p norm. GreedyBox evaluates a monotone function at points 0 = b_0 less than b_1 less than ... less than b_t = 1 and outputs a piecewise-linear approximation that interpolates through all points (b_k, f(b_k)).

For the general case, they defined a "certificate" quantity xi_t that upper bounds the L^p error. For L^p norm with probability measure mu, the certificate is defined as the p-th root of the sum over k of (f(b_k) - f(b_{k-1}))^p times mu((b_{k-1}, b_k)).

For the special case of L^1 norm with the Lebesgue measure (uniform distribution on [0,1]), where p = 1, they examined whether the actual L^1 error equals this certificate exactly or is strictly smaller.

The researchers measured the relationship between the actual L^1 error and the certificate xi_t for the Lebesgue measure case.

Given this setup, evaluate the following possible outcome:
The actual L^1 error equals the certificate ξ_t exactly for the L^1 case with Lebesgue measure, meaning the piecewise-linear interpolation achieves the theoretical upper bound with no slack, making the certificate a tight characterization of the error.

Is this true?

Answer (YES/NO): NO